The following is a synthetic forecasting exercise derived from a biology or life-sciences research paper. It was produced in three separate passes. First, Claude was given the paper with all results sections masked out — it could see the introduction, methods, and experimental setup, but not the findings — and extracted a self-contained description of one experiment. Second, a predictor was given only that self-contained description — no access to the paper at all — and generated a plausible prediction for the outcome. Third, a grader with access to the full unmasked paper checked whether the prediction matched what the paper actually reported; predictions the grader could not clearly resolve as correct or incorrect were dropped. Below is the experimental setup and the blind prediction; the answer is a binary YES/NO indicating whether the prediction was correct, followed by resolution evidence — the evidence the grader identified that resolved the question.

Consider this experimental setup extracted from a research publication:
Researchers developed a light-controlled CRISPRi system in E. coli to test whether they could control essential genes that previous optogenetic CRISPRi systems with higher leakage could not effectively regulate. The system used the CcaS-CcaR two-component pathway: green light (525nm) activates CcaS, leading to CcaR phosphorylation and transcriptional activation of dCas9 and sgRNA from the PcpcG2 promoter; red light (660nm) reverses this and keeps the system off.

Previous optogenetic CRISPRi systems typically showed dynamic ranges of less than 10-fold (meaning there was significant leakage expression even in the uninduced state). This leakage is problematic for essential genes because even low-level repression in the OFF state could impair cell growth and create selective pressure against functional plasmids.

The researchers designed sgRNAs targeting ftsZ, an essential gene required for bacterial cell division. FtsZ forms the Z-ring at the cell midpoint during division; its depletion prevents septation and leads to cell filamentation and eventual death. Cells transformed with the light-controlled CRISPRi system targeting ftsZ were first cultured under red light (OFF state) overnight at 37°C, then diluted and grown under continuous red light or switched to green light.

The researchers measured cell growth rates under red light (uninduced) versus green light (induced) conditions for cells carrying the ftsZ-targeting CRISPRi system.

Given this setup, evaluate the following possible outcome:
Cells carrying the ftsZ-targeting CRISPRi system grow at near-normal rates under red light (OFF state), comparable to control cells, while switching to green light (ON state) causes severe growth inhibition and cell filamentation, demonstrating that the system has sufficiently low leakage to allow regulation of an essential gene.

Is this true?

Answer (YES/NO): YES